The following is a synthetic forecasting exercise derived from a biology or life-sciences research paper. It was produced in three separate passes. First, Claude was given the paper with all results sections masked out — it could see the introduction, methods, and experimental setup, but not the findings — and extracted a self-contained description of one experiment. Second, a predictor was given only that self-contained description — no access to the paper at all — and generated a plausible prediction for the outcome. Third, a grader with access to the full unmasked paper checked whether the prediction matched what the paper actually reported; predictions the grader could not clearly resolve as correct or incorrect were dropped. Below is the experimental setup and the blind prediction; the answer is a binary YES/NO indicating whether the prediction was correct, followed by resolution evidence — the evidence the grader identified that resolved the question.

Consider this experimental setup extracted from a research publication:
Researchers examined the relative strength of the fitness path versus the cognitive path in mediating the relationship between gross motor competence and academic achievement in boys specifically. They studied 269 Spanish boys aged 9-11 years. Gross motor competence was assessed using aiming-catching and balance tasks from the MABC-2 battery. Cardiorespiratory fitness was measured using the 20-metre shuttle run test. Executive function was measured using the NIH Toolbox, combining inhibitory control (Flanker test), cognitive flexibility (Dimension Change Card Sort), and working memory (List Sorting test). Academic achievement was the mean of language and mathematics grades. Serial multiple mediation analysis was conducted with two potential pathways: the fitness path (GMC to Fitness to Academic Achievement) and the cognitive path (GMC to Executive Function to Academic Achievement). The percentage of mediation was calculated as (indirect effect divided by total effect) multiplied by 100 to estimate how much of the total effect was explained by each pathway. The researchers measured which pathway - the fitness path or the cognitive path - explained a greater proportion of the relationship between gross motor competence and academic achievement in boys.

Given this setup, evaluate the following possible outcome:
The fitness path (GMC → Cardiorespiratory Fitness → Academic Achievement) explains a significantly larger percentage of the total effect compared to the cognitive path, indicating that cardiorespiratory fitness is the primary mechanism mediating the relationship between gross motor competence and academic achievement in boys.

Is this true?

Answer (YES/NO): NO